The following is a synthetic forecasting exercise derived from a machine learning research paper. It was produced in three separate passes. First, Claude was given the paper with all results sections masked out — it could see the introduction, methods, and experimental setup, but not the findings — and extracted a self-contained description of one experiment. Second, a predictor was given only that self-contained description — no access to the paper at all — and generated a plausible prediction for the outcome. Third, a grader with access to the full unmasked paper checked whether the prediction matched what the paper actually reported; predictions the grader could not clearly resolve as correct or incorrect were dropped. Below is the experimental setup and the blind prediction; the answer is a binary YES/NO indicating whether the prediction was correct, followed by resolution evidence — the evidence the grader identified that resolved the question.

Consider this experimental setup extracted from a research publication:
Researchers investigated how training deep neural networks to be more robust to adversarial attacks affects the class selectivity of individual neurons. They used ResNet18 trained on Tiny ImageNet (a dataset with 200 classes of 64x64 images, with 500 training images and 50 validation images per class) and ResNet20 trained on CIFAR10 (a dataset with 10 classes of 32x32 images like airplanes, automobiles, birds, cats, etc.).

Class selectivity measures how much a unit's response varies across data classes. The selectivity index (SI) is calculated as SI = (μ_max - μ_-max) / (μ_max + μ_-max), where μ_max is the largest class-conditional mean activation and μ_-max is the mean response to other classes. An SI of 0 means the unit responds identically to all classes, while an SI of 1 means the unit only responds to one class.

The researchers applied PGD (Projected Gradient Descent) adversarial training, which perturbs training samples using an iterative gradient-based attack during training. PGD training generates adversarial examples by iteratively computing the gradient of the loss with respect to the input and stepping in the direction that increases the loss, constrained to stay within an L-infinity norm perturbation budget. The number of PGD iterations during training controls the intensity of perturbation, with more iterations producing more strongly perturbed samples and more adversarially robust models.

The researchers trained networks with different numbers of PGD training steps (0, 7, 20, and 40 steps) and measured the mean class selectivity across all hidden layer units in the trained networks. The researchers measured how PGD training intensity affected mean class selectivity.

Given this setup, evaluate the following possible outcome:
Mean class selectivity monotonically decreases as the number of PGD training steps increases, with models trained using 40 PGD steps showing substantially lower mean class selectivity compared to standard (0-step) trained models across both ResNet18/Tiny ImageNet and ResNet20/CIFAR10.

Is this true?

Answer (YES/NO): NO